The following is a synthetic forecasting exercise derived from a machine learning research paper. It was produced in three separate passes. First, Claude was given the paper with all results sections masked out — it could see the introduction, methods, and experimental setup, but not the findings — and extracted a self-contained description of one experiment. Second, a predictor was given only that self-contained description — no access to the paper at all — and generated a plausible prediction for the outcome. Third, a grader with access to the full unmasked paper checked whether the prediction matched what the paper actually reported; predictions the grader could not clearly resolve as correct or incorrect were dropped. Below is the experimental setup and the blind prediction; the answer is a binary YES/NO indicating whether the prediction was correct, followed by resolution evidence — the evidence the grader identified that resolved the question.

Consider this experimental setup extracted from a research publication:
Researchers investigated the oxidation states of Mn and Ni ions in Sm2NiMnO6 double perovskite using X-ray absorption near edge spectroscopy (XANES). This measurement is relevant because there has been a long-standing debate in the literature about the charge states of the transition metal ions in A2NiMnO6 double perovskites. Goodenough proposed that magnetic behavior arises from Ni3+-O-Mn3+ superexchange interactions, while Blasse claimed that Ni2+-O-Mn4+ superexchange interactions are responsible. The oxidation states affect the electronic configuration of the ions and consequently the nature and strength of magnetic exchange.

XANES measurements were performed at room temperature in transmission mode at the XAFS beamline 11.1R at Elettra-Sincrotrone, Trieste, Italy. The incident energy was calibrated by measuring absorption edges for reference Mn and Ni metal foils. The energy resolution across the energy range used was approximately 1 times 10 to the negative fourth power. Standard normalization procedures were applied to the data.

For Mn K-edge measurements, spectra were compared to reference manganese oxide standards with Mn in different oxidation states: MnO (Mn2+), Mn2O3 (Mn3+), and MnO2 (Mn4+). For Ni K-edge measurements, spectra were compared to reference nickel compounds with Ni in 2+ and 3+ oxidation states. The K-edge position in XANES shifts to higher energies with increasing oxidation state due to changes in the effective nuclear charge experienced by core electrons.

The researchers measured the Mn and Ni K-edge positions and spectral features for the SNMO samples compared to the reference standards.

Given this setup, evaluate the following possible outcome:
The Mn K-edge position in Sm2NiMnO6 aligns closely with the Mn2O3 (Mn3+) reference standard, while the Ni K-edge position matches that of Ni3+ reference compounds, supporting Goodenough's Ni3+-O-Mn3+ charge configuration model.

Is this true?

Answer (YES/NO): NO